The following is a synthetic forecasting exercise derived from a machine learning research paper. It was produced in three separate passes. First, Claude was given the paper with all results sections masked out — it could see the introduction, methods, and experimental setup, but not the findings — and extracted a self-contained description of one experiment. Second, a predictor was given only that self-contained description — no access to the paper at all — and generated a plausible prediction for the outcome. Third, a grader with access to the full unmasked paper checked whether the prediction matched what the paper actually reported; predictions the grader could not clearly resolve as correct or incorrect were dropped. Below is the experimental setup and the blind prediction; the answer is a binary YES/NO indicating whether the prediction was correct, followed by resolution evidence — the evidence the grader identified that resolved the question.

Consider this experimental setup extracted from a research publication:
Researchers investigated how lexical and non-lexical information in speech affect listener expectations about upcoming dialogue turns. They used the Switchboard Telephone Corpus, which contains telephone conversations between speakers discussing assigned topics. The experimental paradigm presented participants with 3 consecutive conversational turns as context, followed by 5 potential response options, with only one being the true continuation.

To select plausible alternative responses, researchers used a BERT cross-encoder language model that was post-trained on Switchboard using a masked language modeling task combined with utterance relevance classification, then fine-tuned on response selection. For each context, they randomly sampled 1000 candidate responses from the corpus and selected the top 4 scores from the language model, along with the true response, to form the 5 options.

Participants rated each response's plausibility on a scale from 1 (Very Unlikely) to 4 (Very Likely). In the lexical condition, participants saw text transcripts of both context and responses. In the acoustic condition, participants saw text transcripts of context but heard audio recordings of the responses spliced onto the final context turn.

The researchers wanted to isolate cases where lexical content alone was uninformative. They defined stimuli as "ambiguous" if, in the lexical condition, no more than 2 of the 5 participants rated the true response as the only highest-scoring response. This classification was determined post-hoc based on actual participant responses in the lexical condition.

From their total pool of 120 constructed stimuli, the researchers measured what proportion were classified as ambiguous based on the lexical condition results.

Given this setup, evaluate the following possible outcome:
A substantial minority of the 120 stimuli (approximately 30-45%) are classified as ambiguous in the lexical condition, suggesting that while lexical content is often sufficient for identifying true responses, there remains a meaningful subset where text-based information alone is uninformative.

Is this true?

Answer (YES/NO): NO